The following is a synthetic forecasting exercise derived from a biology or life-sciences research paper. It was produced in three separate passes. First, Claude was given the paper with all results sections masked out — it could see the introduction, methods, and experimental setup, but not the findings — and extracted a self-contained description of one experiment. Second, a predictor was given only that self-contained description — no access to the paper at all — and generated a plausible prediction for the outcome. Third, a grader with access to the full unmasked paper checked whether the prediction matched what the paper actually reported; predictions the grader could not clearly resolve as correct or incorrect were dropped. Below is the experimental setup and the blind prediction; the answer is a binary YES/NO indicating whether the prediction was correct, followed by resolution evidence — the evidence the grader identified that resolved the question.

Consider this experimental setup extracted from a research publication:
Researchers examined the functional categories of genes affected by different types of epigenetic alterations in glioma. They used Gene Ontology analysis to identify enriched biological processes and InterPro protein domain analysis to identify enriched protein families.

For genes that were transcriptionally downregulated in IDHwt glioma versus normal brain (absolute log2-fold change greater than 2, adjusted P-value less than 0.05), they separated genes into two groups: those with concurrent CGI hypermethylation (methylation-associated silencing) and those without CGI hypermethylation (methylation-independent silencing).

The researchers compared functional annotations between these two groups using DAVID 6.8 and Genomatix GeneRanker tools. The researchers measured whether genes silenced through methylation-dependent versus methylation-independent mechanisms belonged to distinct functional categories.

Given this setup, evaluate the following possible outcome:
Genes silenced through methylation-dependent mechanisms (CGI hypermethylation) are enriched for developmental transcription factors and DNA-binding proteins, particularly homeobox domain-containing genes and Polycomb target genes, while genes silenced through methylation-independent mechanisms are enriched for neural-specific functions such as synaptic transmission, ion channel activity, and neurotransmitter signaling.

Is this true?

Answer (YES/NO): NO